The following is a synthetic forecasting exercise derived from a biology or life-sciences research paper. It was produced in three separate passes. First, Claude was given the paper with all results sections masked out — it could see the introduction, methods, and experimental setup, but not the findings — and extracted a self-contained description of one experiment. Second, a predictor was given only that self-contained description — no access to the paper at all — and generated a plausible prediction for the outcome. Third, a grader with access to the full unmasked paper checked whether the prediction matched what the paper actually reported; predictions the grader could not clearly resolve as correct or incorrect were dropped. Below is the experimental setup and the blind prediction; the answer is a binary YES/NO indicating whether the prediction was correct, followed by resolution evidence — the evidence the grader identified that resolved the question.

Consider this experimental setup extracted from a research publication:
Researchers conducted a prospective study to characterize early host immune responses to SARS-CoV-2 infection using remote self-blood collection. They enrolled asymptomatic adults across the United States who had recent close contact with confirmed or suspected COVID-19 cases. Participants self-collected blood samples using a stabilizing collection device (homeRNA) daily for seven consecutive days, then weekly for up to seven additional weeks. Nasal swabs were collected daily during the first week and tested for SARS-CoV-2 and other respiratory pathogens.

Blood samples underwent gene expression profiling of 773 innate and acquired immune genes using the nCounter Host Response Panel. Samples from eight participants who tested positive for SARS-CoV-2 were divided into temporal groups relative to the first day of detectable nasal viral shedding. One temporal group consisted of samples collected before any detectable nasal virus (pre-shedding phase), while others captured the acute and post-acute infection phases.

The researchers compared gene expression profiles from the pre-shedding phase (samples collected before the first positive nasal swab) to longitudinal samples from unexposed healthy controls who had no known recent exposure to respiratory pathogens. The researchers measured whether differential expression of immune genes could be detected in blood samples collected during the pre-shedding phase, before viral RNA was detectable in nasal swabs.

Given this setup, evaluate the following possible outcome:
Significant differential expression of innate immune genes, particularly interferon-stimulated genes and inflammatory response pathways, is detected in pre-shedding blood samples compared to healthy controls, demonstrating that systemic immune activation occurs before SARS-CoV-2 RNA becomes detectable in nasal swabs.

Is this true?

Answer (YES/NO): NO